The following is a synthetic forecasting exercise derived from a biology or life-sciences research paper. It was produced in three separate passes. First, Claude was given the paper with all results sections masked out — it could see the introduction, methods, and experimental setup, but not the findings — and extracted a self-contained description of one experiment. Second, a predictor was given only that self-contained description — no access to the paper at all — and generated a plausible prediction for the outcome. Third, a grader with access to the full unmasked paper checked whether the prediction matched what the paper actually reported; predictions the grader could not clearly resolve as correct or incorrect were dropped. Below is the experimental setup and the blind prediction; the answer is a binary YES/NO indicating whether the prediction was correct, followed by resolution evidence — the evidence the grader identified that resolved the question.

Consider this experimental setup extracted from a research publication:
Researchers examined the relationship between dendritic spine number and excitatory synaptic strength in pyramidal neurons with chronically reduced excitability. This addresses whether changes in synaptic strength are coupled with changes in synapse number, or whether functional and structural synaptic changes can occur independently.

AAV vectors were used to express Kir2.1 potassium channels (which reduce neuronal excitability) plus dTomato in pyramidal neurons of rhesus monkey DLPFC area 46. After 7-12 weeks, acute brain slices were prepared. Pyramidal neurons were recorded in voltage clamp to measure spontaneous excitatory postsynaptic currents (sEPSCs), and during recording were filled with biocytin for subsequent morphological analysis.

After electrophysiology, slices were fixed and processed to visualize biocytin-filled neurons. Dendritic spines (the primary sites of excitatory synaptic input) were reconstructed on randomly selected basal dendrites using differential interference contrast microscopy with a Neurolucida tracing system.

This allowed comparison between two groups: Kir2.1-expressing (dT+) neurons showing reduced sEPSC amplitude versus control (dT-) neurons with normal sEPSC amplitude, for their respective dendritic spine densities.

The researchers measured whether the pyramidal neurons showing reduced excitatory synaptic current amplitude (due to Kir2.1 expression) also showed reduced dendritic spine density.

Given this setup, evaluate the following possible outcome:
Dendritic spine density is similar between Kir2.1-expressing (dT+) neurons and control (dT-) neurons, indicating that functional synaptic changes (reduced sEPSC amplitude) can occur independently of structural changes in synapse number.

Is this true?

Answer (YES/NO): YES